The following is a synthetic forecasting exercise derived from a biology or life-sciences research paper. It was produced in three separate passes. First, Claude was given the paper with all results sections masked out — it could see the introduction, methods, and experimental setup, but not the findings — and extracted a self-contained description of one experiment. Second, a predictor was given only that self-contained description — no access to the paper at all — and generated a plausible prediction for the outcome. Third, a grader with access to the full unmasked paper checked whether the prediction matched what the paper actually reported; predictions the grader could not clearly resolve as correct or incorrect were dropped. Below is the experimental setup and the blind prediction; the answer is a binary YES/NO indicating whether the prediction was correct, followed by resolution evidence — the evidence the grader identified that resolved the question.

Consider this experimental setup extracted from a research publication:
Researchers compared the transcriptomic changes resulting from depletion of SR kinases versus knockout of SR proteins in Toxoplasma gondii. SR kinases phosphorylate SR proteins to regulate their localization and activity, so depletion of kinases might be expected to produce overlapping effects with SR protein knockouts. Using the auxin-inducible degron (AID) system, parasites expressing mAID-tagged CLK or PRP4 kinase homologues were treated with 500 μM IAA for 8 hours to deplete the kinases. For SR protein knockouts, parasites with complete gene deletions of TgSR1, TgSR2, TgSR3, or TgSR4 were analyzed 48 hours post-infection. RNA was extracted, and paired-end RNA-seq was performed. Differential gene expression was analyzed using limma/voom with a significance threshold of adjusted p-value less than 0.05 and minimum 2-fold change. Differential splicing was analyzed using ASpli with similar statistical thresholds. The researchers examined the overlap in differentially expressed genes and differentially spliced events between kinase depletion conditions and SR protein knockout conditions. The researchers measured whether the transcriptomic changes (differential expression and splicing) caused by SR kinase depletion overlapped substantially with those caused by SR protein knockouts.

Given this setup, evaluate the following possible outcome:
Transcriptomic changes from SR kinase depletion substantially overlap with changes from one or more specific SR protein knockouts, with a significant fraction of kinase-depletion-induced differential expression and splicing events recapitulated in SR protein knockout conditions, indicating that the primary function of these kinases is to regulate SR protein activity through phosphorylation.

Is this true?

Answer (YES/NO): NO